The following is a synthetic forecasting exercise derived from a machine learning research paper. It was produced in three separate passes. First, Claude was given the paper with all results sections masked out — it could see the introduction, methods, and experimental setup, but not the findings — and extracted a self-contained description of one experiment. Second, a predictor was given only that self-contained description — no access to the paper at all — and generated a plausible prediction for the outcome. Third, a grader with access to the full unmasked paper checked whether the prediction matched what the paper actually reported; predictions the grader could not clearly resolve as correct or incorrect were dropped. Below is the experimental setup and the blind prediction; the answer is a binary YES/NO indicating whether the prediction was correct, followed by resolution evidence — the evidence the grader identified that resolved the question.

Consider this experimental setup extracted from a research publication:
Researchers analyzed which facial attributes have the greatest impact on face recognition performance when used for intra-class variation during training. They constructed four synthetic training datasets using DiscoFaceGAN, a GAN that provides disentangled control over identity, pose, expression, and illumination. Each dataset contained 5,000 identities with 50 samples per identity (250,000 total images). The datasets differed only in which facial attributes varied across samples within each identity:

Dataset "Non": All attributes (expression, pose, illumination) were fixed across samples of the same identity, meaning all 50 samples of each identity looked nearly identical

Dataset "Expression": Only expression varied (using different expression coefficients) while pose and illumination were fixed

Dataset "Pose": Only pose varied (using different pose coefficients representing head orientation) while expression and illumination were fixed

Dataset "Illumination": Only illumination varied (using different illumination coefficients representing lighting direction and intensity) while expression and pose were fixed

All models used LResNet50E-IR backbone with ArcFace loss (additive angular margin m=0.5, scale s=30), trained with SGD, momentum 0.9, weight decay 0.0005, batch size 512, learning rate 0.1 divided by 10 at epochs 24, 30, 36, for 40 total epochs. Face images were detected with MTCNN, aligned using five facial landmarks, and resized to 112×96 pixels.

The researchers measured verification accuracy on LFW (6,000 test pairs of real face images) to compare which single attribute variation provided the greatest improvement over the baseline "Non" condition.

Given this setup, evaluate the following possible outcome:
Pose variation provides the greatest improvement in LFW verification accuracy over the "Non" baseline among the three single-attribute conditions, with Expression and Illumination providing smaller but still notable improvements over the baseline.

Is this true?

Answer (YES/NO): NO